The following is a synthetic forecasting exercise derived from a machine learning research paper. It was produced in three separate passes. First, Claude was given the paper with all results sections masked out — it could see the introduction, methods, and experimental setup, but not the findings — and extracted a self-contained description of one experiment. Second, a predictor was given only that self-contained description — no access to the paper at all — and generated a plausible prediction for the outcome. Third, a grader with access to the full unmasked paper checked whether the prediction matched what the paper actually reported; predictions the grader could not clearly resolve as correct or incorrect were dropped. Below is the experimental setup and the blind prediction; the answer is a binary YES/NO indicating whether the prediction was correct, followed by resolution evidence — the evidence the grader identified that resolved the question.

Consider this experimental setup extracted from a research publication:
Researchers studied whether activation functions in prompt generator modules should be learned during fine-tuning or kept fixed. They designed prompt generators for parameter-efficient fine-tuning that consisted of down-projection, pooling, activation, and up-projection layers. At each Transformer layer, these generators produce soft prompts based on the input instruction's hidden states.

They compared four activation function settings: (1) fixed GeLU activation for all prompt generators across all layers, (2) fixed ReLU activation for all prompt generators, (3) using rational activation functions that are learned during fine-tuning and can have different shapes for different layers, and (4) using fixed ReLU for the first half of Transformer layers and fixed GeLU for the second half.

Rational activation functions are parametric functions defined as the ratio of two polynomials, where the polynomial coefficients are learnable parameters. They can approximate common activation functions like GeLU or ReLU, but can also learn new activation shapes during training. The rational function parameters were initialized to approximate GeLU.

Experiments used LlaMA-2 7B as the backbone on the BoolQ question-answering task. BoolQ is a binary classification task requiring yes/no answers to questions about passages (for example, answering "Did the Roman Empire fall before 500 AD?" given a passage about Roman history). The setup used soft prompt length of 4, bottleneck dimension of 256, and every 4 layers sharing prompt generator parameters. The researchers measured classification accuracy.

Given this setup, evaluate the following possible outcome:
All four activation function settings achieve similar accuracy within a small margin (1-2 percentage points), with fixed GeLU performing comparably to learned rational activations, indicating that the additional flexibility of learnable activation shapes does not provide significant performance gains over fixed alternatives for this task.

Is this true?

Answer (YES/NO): NO